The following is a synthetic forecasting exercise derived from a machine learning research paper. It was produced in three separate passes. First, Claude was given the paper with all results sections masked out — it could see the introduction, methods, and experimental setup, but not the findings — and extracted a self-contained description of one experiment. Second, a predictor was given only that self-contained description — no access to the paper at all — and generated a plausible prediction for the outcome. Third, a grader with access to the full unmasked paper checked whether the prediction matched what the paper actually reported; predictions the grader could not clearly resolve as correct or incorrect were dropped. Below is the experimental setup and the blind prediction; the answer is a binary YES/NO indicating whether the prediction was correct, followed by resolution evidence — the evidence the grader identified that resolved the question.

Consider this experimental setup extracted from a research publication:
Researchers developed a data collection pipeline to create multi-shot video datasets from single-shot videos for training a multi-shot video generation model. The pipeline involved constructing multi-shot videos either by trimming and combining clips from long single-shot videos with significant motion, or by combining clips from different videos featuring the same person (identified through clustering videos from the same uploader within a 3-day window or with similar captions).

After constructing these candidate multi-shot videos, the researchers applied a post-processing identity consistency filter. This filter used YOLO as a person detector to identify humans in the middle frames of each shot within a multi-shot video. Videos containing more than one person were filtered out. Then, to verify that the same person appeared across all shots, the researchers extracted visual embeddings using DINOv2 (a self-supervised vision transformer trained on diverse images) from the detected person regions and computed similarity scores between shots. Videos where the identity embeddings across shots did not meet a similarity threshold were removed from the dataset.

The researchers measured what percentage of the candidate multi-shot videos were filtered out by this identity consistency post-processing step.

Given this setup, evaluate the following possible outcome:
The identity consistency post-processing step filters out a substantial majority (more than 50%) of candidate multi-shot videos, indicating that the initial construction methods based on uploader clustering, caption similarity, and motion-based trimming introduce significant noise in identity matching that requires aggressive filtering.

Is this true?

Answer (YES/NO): NO